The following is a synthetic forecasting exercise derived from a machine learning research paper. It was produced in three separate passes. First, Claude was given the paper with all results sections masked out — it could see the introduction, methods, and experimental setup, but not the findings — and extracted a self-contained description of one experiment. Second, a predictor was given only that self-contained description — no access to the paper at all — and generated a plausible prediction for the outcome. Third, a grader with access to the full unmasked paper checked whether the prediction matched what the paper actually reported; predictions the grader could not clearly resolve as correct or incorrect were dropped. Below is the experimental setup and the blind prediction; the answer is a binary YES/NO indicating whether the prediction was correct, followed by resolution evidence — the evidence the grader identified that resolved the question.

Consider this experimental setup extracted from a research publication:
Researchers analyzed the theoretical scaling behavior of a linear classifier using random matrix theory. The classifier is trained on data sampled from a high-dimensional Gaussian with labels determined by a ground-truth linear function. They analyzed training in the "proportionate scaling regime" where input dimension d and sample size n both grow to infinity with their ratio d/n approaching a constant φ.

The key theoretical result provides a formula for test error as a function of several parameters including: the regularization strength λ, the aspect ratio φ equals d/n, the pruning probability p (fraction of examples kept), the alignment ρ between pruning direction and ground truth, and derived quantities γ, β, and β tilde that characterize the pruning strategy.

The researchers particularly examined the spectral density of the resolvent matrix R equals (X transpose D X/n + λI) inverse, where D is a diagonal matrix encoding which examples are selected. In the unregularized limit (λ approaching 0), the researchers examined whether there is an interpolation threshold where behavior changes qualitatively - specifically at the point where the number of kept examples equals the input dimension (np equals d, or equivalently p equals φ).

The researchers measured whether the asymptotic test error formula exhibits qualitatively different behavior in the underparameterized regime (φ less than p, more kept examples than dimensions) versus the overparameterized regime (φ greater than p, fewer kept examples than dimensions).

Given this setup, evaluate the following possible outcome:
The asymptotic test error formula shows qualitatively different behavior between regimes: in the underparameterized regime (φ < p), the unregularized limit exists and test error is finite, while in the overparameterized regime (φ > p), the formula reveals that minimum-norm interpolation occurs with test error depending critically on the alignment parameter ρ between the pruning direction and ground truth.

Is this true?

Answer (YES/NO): NO